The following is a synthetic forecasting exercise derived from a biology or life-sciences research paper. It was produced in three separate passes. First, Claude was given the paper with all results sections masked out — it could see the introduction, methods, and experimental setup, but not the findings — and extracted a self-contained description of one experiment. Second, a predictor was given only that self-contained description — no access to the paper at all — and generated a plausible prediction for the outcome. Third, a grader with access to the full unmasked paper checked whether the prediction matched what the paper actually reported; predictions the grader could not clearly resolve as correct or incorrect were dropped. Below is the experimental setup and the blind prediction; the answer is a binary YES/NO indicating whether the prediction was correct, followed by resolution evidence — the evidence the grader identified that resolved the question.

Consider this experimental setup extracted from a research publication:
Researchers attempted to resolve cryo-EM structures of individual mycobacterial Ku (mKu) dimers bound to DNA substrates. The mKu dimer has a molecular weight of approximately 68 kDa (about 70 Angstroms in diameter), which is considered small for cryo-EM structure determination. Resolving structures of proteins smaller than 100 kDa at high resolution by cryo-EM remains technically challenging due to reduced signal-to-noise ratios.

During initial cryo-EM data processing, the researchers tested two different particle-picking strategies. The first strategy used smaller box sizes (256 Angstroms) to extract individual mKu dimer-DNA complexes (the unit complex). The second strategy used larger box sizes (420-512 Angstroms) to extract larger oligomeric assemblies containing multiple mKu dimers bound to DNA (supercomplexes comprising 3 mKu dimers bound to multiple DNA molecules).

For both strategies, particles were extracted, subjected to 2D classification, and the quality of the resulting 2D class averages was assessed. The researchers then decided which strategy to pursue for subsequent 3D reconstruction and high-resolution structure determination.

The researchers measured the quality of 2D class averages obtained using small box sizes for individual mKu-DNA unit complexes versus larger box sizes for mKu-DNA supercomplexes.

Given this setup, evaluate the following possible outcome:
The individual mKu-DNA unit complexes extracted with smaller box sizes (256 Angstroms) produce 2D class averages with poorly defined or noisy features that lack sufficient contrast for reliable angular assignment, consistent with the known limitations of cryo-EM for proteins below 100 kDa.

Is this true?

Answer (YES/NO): YES